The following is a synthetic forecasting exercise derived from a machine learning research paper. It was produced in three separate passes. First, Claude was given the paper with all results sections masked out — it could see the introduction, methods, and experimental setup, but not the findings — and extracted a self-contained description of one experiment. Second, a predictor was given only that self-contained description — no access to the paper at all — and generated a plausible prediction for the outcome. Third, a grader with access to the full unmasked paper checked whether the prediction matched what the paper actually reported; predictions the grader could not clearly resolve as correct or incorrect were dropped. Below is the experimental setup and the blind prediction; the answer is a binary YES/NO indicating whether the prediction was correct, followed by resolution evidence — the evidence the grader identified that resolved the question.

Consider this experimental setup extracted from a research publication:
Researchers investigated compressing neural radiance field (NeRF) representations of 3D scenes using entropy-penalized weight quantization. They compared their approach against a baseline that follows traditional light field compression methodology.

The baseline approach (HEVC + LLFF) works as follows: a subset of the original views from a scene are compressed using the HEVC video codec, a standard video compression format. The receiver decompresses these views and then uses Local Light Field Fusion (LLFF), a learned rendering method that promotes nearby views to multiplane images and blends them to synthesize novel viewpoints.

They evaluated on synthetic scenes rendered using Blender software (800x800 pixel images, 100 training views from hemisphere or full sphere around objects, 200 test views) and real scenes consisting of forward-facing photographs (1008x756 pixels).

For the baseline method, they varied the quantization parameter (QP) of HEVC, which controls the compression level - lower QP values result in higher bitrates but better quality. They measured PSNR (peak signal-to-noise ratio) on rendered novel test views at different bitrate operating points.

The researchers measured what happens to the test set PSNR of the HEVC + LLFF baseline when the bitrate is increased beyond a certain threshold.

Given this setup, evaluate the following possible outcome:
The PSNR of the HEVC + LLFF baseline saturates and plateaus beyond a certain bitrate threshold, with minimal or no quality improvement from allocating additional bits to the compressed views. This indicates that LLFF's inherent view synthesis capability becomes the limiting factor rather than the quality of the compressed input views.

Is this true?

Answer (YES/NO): YES